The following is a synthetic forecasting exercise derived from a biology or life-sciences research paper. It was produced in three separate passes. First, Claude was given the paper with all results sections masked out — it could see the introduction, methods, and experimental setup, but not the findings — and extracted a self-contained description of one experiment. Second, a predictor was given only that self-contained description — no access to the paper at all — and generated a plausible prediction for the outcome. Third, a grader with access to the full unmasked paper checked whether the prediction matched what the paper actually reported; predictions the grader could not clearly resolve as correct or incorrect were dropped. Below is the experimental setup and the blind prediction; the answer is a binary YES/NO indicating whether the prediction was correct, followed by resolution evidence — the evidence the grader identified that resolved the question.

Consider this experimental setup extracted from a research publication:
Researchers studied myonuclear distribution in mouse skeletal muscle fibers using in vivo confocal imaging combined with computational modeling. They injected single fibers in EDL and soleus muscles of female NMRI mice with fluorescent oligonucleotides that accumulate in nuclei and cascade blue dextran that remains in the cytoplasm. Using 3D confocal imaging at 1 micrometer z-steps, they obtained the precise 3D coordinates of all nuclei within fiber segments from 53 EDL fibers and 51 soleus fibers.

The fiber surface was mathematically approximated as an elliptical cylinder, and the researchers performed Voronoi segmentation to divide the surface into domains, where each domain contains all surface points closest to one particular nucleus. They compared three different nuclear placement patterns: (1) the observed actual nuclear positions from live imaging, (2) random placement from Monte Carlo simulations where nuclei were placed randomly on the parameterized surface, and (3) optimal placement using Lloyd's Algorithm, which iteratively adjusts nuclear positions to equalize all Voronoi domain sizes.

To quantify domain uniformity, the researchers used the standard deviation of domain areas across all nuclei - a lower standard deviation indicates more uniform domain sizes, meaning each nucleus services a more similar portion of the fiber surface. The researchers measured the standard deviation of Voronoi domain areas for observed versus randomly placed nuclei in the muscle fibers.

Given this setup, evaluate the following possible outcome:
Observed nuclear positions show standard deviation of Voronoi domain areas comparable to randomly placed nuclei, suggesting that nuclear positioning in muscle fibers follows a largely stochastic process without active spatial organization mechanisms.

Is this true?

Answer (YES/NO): NO